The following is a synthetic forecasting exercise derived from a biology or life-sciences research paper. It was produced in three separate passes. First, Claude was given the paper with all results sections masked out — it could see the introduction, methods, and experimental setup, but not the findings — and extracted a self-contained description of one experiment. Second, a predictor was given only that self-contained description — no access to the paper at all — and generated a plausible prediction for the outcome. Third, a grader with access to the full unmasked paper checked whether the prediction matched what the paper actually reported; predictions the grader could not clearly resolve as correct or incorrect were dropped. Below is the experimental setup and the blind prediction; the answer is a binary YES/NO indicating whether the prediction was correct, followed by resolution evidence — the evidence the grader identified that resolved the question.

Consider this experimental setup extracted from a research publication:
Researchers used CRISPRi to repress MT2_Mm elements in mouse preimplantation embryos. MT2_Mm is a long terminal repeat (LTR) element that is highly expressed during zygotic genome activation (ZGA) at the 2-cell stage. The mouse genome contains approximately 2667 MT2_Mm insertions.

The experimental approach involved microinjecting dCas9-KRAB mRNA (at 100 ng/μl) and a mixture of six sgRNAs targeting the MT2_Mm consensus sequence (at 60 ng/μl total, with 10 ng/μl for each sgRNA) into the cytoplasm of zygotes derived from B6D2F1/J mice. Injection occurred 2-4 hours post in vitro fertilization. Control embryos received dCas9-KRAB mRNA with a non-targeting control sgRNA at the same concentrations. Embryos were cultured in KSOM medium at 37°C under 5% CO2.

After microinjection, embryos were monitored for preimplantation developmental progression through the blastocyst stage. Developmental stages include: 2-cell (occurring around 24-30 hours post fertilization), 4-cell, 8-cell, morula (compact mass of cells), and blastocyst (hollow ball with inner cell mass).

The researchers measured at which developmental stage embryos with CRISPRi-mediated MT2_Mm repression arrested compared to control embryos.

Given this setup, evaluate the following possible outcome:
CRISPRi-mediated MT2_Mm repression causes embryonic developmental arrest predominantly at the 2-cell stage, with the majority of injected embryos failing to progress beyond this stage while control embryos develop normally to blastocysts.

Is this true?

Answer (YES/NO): NO